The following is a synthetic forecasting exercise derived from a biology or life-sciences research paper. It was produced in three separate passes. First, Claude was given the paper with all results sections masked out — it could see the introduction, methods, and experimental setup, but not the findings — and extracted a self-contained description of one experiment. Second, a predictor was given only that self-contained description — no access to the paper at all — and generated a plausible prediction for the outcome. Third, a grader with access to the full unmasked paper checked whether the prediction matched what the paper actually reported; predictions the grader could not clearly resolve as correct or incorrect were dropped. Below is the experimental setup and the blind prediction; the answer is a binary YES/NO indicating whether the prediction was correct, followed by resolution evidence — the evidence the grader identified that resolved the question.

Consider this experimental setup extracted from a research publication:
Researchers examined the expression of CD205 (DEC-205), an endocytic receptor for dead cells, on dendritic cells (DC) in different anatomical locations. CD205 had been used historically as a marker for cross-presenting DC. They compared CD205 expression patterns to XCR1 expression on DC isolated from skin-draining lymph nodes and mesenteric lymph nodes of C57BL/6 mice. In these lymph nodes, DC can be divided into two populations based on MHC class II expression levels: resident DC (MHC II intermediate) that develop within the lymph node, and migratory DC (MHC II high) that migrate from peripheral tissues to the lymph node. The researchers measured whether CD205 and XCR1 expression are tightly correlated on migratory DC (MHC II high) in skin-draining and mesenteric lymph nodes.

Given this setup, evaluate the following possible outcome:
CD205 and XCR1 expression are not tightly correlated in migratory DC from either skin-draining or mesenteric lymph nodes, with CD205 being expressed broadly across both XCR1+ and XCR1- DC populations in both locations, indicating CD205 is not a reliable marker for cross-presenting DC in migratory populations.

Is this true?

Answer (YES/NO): YES